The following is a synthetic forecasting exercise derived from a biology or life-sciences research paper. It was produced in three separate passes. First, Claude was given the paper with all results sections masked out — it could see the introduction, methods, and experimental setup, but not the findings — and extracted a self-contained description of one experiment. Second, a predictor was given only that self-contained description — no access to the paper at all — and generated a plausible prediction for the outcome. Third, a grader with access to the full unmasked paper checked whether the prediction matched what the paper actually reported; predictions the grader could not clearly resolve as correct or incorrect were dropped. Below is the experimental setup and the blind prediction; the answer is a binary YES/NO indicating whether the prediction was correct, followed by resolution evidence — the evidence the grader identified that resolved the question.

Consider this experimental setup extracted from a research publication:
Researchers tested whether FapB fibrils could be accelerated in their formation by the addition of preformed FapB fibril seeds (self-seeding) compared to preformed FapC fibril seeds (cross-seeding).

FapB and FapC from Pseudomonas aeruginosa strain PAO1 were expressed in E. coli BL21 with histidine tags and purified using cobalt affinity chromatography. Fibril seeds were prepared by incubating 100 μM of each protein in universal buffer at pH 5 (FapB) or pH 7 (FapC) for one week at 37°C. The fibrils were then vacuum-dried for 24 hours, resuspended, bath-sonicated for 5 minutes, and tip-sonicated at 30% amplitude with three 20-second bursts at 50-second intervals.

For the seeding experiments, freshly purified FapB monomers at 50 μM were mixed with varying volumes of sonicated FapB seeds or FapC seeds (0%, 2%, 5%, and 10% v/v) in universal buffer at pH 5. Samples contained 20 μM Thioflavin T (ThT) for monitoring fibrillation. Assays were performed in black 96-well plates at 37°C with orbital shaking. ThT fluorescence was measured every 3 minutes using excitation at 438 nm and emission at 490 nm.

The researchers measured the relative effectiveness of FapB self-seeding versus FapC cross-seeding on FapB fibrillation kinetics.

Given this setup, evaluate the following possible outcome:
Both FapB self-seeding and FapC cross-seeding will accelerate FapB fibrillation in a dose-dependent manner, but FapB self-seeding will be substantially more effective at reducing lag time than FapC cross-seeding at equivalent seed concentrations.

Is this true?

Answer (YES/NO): YES